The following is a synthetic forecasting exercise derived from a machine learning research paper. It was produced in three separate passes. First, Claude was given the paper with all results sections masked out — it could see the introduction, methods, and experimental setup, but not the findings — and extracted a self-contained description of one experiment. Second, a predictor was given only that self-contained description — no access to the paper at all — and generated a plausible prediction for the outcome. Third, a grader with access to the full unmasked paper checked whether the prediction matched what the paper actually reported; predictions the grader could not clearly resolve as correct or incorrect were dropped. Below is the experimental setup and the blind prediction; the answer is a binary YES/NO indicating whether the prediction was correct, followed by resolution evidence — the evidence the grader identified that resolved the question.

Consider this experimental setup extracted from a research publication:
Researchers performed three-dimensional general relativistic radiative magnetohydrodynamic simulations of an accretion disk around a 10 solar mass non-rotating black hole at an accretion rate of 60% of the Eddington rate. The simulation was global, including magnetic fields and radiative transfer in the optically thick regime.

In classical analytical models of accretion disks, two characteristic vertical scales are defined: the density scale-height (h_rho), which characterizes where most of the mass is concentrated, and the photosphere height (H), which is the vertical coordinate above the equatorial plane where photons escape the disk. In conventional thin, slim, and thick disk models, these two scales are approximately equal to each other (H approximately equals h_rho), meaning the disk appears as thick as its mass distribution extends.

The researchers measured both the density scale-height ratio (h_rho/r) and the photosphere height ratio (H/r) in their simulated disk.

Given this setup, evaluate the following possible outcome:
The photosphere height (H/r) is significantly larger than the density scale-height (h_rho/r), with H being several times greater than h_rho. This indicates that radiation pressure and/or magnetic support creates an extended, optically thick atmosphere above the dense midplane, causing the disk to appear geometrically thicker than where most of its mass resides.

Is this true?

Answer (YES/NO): YES